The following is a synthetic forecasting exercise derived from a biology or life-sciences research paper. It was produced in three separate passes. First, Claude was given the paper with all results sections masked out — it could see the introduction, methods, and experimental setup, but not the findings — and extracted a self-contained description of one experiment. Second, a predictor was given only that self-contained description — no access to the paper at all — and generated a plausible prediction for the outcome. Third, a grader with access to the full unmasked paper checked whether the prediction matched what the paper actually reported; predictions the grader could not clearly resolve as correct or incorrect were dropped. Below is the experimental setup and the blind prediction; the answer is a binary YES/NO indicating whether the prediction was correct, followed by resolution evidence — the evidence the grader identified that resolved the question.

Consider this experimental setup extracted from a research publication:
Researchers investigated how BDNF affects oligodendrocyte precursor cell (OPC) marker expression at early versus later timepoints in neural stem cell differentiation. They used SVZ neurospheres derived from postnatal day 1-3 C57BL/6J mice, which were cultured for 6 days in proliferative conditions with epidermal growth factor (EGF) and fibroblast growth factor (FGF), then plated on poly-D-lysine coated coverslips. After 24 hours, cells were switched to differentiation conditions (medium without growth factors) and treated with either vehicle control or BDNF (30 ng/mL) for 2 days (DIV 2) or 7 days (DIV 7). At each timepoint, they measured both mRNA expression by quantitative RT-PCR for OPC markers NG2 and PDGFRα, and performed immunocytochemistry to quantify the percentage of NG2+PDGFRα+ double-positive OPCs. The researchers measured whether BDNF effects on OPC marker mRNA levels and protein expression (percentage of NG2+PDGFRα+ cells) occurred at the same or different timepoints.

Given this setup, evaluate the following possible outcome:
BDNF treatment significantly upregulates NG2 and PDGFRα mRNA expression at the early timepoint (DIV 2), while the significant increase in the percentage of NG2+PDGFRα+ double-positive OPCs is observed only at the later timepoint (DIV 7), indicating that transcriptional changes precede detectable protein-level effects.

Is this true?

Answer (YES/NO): YES